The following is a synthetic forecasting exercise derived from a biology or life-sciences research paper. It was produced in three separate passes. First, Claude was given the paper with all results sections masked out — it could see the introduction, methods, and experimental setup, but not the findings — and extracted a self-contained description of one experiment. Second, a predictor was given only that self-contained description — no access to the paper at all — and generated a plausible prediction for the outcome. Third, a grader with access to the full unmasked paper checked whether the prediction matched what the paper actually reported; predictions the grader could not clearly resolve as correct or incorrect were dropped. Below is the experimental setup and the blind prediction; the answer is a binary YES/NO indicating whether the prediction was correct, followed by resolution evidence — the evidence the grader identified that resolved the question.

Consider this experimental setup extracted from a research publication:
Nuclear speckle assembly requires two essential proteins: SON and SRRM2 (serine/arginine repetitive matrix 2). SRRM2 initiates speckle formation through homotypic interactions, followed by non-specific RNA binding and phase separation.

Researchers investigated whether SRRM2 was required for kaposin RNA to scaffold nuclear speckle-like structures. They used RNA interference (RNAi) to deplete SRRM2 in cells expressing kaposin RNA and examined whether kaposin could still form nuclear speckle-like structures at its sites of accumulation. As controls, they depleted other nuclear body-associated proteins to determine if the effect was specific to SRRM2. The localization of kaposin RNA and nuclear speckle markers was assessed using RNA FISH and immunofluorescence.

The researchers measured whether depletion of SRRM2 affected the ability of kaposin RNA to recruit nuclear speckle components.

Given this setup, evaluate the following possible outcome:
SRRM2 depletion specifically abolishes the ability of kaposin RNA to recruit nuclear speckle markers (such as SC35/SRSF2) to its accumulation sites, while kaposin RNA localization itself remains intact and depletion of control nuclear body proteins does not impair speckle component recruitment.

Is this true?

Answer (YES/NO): NO